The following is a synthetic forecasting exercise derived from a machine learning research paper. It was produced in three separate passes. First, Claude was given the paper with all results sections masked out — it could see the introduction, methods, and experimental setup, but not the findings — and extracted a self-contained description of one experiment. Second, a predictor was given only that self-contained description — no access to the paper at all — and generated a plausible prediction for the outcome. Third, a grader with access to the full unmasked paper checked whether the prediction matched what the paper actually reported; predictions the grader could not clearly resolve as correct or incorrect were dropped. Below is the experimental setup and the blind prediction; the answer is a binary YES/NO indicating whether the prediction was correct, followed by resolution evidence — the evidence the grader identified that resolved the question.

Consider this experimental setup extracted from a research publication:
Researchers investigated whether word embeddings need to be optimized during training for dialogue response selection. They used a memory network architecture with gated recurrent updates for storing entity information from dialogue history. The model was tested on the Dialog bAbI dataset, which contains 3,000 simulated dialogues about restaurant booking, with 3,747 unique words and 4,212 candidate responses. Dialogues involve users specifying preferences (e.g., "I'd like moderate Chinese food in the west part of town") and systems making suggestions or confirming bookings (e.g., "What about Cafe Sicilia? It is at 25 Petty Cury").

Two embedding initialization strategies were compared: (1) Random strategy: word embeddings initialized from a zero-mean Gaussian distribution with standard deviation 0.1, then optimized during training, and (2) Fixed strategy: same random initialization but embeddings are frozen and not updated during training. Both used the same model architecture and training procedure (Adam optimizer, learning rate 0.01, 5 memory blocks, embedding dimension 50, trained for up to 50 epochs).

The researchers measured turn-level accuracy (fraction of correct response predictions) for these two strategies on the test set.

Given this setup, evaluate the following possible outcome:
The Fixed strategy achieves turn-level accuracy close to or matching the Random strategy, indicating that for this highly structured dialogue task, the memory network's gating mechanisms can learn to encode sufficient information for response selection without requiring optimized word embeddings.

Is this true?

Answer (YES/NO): NO